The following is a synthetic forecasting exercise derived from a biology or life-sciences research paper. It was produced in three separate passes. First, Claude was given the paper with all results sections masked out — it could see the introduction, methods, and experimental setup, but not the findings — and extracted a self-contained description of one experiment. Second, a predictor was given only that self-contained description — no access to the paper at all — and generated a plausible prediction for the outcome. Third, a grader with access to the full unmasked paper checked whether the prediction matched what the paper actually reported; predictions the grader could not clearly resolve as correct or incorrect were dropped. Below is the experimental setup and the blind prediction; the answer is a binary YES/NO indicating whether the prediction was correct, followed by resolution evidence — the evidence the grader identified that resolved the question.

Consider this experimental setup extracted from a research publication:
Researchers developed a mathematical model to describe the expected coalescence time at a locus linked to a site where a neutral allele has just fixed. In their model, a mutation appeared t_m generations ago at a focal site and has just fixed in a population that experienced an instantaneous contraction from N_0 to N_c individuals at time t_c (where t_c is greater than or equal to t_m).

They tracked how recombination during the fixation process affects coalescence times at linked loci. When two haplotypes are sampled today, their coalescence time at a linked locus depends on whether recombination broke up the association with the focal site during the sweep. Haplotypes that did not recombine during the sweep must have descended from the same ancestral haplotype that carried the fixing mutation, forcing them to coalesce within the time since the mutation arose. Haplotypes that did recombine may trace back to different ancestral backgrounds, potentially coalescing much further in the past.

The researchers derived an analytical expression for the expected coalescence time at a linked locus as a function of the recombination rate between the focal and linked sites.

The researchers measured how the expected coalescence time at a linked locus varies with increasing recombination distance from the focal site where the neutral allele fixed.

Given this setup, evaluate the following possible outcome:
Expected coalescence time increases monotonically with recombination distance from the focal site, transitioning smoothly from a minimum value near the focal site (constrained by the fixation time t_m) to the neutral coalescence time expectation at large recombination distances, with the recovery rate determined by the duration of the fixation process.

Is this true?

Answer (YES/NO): YES